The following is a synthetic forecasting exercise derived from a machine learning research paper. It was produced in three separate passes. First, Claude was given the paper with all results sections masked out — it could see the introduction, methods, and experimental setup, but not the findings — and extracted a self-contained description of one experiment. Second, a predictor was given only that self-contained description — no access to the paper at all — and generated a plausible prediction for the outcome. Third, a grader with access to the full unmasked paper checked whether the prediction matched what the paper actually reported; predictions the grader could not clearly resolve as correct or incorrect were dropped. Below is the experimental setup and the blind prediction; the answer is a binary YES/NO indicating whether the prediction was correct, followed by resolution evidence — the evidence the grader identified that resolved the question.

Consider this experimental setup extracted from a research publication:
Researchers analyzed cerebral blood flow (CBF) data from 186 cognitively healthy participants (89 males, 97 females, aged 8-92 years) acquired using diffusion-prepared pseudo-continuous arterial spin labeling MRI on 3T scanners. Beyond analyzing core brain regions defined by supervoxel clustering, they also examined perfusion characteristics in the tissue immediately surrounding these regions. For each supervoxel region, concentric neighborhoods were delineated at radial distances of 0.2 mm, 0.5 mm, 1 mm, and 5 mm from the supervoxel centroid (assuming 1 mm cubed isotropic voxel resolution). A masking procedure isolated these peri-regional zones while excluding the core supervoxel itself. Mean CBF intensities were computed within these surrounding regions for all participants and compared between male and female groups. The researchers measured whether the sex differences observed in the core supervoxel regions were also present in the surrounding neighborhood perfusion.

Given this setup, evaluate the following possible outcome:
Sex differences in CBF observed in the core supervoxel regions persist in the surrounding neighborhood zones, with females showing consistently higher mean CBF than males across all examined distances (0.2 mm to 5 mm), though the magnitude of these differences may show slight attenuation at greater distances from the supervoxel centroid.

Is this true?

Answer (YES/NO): YES